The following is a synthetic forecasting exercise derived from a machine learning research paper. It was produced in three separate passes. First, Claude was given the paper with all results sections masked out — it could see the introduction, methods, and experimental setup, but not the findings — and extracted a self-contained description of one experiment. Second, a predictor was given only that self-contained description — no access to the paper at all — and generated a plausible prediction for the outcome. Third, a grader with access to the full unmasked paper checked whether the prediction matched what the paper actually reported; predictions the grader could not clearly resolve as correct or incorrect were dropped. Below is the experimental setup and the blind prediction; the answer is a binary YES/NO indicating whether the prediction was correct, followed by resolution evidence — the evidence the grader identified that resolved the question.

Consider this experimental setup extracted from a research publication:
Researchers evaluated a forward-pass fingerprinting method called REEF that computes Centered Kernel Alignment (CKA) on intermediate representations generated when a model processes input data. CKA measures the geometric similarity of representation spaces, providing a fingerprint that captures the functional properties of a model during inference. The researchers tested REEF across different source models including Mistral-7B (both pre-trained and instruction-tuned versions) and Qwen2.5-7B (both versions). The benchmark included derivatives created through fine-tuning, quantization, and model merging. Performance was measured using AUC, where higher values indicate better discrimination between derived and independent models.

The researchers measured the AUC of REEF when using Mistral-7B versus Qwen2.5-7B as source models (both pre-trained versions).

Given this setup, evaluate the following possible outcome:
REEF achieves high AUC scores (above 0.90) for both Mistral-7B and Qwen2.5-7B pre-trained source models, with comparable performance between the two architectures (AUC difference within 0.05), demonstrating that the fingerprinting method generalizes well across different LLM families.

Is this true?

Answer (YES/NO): NO